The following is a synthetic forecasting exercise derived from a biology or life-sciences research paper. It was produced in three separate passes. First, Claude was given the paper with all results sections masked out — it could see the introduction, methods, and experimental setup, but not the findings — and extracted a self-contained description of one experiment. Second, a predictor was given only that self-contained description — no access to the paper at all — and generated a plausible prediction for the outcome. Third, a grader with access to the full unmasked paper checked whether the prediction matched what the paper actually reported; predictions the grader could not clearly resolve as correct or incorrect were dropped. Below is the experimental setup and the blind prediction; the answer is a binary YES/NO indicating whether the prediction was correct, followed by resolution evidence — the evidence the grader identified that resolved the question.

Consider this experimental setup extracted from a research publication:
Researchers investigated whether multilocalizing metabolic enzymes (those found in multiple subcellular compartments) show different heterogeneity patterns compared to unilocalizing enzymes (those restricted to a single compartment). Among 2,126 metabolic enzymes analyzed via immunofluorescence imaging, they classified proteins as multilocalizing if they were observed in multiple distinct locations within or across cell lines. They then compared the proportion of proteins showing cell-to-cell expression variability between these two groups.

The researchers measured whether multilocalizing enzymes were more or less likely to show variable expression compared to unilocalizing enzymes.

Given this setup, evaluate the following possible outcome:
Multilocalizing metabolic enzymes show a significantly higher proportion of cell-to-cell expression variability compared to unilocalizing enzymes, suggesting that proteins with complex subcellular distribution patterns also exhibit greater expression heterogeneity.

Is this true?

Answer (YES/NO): YES